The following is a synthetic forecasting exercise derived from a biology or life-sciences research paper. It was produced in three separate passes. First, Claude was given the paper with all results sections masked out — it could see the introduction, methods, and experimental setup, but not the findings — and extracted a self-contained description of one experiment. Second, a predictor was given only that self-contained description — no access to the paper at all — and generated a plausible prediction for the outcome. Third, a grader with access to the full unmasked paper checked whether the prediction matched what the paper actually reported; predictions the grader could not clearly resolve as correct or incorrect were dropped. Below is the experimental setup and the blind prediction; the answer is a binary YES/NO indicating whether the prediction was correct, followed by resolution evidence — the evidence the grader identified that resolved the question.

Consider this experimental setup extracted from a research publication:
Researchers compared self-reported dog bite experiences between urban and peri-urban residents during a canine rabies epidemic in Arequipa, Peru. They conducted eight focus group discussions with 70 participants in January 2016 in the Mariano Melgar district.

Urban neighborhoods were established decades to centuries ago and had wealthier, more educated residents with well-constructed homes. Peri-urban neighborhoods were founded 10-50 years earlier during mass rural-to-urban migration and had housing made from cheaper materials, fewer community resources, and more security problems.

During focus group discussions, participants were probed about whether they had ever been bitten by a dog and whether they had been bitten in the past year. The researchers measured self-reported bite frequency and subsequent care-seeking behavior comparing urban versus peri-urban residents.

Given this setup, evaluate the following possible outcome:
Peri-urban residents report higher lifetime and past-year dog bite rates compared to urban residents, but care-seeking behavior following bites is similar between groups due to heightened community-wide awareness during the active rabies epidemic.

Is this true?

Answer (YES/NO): NO